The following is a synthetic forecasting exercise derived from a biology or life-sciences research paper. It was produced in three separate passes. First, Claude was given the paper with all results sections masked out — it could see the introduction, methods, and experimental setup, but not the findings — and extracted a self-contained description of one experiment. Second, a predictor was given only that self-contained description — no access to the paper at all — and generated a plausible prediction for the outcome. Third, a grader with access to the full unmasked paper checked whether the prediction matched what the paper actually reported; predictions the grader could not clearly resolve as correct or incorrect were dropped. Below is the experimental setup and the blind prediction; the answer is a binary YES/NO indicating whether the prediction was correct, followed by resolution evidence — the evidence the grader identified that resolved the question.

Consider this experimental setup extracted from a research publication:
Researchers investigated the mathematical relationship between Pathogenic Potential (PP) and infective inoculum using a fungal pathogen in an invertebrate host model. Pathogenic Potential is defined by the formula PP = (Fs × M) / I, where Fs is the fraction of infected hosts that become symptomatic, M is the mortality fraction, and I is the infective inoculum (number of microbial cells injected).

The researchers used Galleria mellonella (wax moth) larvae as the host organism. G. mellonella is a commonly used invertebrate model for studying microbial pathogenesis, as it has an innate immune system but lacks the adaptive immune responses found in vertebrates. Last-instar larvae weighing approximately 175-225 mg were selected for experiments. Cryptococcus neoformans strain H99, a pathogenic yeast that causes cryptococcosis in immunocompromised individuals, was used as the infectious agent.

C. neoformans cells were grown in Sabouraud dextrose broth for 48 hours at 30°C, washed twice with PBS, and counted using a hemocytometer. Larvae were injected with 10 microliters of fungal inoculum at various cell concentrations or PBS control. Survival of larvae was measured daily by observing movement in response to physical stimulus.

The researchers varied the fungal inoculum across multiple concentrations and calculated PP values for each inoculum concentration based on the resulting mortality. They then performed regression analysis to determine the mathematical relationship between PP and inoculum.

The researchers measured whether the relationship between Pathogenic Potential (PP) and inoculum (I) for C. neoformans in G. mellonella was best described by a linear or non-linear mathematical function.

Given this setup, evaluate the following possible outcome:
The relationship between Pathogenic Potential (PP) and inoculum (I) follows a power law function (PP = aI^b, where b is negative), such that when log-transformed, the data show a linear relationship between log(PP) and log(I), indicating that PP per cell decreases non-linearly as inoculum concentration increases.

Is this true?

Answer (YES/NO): NO